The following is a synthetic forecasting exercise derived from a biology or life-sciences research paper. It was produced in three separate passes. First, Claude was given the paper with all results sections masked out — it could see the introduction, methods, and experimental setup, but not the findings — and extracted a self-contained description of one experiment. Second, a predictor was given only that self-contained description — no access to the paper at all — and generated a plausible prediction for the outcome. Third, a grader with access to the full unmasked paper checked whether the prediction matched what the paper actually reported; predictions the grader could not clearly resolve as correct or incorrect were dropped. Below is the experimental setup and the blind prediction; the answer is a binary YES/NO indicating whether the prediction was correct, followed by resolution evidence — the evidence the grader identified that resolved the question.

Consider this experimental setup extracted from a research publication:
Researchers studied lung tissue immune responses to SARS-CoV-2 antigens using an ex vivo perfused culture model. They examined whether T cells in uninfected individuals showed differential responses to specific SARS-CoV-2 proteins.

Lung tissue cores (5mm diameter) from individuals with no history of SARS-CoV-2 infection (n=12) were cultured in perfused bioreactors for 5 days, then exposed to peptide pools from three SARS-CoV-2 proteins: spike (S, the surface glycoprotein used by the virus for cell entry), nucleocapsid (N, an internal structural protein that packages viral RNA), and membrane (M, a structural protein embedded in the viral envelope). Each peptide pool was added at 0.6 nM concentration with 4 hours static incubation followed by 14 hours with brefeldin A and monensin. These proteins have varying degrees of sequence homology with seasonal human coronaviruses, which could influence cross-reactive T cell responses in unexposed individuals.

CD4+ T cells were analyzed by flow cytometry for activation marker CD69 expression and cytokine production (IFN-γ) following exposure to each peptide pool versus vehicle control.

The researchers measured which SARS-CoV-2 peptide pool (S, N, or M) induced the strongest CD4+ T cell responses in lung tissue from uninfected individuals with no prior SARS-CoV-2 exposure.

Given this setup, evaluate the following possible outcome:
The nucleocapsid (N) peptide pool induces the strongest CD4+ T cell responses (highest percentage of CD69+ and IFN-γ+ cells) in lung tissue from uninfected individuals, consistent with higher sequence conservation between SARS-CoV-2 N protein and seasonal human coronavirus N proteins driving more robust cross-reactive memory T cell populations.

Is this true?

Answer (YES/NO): NO